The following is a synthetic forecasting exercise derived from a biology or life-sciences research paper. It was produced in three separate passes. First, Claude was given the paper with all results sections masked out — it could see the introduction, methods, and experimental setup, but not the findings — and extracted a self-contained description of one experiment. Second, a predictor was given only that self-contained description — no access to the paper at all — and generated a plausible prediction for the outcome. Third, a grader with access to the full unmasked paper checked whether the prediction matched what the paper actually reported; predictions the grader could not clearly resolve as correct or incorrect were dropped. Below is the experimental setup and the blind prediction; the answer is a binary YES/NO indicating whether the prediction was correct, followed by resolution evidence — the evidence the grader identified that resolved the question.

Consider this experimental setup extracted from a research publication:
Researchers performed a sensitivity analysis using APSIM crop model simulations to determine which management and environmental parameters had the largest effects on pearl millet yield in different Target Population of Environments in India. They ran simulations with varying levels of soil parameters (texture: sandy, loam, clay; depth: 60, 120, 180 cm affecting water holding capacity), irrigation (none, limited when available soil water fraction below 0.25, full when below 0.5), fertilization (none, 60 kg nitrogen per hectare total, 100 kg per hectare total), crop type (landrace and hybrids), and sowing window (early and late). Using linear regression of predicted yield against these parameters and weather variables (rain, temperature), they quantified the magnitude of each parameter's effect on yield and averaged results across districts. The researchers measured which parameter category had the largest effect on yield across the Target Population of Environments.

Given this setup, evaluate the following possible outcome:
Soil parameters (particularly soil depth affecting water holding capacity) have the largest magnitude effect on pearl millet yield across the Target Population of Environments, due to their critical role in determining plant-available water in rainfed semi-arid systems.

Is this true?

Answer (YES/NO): NO